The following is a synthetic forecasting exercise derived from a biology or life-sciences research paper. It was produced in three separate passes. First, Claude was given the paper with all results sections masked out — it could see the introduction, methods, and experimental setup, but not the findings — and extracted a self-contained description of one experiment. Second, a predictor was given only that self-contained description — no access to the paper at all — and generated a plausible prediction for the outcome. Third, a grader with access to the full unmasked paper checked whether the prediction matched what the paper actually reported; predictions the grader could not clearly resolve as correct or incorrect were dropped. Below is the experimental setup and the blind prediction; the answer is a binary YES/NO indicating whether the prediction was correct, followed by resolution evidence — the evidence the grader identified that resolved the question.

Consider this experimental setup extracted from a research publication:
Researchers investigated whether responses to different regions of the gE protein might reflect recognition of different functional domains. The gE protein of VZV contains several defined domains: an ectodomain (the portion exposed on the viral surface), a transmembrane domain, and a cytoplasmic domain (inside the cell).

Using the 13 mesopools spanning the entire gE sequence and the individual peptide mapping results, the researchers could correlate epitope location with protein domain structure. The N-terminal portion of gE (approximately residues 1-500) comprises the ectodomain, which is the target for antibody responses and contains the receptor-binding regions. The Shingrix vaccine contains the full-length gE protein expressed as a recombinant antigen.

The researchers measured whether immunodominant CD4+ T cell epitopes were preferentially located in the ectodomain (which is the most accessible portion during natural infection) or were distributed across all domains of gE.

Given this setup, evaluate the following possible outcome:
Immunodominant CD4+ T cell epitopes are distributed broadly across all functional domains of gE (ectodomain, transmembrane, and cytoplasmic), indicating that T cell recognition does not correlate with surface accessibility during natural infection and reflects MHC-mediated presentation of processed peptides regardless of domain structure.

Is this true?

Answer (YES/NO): NO